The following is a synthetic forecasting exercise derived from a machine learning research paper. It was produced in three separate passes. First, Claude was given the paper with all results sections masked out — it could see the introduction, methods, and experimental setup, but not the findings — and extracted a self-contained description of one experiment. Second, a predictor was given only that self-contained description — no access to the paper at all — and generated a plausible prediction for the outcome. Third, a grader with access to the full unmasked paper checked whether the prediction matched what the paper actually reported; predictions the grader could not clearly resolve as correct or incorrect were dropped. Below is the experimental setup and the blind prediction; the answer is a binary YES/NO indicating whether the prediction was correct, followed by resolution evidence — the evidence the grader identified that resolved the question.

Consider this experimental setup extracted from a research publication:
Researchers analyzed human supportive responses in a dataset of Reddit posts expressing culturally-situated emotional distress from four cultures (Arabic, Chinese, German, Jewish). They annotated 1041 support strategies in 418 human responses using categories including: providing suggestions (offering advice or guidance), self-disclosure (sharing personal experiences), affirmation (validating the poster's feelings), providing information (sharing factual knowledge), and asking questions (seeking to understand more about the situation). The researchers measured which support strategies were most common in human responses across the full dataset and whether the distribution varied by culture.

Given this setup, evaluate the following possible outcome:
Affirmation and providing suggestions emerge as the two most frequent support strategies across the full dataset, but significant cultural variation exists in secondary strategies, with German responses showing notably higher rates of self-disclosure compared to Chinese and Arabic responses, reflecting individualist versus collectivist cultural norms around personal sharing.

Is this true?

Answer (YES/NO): NO